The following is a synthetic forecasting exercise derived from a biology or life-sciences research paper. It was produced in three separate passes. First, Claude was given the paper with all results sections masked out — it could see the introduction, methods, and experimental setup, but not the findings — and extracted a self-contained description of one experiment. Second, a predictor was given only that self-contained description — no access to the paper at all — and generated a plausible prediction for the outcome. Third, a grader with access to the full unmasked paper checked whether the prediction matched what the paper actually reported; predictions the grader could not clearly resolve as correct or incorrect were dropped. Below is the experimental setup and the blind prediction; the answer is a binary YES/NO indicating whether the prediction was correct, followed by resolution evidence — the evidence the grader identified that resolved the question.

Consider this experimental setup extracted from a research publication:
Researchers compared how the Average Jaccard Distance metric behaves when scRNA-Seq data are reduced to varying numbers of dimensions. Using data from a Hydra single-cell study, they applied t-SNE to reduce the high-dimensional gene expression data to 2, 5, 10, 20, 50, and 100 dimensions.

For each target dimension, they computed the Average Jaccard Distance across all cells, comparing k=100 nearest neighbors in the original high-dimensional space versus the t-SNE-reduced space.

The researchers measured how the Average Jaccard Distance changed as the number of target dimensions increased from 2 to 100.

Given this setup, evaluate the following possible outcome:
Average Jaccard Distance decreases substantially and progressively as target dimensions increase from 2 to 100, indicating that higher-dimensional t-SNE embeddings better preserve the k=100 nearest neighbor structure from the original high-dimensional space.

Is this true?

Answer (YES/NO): NO